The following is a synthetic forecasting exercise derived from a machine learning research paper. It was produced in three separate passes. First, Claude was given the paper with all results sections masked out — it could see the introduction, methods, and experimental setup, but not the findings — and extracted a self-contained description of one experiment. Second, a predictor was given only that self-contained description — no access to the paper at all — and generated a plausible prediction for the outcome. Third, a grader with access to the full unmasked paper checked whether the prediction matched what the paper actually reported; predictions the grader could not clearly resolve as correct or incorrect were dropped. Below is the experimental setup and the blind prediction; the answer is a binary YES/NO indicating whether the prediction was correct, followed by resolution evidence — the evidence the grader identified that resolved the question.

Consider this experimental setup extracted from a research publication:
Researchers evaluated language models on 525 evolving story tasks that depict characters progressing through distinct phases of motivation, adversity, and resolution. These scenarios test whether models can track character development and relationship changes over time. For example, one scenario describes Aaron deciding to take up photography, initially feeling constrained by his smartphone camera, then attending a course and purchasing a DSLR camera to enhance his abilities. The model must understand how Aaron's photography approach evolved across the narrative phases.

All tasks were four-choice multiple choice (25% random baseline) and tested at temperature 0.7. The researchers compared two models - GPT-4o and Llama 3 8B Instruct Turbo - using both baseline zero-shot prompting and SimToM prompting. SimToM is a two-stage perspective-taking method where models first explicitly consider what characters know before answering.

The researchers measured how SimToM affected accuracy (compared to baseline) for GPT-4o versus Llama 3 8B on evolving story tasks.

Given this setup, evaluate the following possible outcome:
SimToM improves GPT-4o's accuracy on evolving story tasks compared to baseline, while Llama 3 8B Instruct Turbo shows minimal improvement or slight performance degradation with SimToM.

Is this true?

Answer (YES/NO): NO